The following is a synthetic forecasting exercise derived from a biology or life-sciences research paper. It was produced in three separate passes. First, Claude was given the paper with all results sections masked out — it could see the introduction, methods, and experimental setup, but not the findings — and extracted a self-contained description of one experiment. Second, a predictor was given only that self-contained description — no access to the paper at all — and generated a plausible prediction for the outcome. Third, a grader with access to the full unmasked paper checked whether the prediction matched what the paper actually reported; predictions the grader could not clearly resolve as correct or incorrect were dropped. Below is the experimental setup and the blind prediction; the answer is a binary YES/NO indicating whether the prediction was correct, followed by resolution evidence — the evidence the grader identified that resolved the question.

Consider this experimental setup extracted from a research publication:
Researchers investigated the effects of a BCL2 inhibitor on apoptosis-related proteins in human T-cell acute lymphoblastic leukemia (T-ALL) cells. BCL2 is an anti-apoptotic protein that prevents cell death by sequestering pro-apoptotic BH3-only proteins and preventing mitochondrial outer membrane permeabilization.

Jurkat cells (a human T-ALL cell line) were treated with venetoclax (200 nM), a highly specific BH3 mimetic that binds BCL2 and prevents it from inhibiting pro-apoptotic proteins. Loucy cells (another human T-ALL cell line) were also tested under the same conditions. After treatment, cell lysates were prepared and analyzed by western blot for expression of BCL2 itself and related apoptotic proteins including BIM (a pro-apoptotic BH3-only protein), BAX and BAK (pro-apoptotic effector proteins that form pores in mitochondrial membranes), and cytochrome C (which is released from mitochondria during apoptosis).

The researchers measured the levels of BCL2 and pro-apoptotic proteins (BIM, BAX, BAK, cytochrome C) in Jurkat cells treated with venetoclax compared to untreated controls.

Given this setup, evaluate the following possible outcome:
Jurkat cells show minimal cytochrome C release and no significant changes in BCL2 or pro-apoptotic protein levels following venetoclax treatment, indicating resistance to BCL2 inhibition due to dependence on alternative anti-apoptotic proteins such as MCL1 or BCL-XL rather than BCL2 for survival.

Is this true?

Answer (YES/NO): NO